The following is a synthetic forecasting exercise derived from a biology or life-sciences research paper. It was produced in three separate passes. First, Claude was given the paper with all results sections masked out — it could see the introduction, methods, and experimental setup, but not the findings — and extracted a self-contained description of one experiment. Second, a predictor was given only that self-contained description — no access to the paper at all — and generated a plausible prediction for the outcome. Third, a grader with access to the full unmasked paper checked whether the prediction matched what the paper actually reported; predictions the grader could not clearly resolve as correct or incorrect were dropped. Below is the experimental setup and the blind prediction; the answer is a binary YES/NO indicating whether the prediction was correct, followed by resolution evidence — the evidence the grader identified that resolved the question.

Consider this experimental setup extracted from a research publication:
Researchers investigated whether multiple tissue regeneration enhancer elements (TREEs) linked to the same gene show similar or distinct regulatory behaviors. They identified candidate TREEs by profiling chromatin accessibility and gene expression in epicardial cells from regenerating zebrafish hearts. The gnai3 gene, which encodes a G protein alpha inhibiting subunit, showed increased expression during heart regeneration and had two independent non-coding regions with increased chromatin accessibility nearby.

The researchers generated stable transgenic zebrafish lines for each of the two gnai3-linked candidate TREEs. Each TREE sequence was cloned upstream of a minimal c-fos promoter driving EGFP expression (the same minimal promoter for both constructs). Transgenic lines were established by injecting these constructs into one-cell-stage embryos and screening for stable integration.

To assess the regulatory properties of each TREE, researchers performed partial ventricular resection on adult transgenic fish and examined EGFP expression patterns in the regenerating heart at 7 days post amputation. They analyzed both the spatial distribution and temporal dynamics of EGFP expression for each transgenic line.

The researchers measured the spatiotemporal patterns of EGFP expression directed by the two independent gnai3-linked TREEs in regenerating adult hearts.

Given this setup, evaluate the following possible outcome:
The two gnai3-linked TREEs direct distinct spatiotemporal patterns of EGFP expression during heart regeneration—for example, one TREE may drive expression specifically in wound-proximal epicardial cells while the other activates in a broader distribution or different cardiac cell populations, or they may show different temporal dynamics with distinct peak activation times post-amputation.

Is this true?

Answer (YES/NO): NO